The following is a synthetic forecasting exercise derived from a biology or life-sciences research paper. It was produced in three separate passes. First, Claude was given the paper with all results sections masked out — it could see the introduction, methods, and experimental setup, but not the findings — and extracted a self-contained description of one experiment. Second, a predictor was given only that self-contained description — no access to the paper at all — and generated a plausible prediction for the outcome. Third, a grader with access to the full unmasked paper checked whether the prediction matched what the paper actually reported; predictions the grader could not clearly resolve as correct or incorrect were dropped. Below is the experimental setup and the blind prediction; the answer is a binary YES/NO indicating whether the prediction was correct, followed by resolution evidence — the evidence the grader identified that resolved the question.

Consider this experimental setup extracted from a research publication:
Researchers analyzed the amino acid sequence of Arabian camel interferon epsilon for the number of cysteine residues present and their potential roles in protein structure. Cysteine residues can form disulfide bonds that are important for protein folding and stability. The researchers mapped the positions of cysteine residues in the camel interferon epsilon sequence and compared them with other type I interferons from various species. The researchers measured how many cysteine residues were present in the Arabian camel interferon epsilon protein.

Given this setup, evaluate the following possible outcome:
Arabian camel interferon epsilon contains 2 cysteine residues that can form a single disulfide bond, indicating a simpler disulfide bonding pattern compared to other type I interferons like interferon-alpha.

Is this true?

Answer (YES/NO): NO